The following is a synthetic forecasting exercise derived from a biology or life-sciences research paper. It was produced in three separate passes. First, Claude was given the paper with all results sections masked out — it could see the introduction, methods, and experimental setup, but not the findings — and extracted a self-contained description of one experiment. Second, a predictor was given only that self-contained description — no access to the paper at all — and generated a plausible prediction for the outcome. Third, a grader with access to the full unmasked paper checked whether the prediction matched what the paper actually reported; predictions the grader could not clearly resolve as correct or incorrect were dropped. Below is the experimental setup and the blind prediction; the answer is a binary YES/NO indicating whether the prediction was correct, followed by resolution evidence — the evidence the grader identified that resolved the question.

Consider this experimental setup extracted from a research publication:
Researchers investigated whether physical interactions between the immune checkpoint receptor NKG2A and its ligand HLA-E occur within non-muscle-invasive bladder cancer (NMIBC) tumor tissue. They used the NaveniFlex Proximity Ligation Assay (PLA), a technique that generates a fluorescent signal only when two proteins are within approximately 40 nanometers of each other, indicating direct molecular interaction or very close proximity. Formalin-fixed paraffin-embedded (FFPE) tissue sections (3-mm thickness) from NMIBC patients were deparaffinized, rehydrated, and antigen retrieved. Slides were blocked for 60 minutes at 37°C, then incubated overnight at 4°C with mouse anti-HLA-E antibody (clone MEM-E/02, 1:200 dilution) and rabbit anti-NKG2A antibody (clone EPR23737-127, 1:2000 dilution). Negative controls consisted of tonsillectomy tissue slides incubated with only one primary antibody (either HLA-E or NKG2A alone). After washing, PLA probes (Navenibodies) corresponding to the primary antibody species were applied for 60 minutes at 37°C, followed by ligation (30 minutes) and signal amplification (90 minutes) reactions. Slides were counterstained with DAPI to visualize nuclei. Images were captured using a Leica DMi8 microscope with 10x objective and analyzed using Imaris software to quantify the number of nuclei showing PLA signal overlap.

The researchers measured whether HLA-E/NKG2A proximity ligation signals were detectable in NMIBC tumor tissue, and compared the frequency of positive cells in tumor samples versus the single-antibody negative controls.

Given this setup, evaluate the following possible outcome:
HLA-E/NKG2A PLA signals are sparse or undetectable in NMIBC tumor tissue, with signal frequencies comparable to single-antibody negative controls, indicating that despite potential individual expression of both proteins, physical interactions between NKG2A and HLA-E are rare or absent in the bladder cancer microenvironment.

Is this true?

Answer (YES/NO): NO